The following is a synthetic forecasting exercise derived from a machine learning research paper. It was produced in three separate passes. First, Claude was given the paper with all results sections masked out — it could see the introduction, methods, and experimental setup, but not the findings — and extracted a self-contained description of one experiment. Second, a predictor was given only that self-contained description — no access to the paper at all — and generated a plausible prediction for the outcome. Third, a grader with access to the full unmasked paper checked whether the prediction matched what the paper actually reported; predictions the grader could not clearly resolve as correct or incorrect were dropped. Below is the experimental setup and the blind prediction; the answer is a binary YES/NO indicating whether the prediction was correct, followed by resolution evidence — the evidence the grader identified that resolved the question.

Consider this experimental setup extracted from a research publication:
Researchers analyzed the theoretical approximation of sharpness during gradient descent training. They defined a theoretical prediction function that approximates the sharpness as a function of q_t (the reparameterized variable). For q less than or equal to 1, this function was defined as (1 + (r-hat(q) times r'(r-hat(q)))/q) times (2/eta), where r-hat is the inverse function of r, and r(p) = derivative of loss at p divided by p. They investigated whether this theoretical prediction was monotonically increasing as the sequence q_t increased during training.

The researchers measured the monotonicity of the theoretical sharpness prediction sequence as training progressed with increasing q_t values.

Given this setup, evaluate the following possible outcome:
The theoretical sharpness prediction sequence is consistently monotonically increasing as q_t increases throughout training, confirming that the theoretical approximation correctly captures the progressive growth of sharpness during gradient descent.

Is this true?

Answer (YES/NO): YES